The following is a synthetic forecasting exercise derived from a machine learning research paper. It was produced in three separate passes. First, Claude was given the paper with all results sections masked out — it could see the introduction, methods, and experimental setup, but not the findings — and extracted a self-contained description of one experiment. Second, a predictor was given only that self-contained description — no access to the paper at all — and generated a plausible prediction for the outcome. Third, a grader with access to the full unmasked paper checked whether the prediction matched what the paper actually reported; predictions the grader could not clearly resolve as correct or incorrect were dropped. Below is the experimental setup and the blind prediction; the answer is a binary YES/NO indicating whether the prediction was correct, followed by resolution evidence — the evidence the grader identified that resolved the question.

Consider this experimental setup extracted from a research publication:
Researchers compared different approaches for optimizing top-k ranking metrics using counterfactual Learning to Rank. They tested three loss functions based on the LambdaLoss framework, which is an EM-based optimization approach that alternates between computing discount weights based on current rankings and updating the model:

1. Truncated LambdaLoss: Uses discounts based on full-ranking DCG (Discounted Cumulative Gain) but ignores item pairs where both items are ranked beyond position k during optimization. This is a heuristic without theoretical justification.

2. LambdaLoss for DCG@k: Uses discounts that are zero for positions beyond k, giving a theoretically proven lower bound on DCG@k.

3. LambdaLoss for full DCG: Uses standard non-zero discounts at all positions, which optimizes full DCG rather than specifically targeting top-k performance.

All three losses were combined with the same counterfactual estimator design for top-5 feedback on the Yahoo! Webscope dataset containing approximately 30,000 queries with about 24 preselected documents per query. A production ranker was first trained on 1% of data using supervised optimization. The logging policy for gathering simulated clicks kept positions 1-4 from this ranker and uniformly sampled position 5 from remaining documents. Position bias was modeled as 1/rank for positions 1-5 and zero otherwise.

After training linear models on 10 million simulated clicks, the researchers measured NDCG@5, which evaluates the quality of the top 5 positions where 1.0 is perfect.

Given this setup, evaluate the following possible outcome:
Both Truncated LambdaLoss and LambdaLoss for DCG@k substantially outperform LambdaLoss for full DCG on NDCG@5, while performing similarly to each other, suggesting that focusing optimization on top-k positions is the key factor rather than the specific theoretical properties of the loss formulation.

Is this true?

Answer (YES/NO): NO